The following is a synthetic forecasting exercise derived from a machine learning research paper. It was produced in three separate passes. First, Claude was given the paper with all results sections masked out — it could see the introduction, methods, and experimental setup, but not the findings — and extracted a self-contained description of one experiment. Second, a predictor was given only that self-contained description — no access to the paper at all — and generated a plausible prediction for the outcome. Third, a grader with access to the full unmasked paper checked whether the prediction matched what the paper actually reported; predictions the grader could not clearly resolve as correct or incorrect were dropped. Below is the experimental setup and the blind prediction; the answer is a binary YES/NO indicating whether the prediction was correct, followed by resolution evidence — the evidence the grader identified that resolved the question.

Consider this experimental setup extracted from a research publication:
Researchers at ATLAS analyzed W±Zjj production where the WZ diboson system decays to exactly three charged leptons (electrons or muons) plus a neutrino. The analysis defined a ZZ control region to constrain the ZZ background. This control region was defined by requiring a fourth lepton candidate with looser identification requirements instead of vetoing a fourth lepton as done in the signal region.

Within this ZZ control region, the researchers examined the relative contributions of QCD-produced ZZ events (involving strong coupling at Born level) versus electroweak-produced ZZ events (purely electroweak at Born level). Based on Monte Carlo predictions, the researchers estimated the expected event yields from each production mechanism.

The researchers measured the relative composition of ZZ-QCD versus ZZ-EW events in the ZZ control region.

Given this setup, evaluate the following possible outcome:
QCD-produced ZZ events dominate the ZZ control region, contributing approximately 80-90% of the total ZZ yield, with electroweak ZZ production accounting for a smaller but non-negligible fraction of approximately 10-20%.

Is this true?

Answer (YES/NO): YES